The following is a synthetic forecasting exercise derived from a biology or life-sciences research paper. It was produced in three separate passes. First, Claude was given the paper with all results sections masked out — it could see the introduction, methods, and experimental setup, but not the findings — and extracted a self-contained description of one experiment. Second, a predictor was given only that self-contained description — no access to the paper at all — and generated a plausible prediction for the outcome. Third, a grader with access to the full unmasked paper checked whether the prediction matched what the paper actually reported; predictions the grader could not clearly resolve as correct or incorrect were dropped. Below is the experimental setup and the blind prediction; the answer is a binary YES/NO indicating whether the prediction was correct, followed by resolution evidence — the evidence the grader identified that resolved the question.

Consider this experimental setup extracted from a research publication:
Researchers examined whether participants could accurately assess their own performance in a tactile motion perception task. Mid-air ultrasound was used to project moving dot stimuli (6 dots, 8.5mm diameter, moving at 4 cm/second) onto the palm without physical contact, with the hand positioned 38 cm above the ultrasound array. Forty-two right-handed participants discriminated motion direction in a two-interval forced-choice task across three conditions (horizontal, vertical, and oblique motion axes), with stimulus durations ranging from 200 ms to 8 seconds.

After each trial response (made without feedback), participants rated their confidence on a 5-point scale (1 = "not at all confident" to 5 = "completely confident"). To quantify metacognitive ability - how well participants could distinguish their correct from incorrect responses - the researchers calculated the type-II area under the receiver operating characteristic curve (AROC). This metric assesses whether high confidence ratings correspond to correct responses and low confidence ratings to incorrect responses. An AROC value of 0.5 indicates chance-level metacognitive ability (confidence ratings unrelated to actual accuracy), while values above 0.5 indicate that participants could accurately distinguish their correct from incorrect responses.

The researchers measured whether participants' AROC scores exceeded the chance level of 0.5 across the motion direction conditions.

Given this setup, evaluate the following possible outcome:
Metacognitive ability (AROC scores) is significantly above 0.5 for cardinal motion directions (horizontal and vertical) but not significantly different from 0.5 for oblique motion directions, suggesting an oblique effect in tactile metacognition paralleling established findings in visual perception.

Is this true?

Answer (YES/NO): NO